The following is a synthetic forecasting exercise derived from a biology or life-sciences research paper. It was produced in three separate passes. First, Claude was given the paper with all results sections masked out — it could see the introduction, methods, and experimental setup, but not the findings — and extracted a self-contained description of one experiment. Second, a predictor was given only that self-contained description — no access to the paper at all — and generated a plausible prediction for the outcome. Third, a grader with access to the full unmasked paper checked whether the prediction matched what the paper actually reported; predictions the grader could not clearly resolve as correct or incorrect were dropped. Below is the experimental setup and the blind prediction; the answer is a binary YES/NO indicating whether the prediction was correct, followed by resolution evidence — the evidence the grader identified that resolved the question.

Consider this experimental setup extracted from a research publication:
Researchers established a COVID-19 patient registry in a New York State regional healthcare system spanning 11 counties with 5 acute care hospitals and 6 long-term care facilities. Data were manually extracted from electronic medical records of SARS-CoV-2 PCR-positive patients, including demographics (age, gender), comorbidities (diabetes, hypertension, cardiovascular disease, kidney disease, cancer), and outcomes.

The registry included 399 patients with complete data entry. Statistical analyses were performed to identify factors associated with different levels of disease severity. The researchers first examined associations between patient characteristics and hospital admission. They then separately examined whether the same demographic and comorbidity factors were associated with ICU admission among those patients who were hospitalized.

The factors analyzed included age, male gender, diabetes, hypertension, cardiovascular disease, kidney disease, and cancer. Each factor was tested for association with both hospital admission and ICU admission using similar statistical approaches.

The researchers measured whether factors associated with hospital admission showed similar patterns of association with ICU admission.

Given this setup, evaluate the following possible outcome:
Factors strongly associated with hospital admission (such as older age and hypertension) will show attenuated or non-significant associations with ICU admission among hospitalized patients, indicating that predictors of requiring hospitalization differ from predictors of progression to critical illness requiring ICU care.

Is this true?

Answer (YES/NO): YES